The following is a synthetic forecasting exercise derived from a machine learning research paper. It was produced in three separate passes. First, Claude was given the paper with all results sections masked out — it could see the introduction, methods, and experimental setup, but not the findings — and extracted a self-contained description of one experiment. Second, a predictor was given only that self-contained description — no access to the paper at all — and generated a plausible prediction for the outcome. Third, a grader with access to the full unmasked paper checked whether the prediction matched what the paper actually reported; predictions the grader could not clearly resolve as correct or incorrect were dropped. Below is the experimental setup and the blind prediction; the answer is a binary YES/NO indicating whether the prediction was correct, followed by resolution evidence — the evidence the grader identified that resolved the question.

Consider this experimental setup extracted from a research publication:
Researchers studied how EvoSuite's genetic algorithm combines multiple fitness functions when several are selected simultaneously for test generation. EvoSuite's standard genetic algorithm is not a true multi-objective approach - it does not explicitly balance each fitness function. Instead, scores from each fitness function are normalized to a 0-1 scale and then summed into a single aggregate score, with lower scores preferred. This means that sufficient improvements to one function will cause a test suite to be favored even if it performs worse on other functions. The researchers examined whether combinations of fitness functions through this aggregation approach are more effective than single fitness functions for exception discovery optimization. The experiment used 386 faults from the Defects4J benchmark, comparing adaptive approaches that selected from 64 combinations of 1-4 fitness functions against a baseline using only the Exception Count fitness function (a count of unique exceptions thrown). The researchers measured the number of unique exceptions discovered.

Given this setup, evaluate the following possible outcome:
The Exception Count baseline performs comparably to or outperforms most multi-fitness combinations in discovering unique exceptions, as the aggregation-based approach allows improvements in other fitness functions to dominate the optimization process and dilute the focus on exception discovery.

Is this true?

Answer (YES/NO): NO